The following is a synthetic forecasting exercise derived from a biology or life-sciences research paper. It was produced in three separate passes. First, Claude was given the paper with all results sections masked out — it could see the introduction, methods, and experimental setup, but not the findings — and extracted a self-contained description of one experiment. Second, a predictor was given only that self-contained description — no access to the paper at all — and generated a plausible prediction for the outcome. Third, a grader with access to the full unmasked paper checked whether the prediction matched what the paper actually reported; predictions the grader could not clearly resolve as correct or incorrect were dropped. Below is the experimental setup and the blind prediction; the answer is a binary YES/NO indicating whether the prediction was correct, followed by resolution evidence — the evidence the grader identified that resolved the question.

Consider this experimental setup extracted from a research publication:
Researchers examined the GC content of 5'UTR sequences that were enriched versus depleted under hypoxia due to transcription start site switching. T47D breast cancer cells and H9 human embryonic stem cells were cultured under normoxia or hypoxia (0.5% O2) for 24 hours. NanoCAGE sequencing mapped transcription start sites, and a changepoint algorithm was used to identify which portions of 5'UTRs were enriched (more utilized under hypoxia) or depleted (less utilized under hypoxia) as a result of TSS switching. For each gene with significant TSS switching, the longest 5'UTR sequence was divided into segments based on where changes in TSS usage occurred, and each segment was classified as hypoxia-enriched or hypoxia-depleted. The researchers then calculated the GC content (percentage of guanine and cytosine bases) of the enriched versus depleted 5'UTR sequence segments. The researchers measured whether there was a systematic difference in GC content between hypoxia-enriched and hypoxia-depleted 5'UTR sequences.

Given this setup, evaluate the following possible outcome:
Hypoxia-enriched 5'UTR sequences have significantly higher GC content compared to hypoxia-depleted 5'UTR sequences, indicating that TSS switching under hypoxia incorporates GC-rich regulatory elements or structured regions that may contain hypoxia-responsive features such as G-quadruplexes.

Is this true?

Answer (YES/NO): YES